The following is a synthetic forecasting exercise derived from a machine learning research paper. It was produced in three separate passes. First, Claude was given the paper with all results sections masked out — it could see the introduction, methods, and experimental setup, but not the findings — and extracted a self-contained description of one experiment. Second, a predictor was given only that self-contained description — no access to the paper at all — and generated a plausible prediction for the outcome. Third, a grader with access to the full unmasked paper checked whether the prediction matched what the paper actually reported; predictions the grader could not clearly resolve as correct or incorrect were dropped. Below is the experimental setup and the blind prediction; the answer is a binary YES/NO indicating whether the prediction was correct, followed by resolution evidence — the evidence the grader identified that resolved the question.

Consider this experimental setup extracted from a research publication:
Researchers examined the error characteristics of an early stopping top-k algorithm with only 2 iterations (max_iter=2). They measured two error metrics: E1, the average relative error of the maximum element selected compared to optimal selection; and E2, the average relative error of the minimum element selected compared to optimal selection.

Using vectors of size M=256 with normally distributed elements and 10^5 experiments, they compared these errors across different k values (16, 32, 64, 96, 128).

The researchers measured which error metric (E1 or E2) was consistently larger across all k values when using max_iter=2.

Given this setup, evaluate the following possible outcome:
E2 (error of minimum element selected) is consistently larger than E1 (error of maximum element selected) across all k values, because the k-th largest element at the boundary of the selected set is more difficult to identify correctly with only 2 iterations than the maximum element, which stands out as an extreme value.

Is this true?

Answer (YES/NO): YES